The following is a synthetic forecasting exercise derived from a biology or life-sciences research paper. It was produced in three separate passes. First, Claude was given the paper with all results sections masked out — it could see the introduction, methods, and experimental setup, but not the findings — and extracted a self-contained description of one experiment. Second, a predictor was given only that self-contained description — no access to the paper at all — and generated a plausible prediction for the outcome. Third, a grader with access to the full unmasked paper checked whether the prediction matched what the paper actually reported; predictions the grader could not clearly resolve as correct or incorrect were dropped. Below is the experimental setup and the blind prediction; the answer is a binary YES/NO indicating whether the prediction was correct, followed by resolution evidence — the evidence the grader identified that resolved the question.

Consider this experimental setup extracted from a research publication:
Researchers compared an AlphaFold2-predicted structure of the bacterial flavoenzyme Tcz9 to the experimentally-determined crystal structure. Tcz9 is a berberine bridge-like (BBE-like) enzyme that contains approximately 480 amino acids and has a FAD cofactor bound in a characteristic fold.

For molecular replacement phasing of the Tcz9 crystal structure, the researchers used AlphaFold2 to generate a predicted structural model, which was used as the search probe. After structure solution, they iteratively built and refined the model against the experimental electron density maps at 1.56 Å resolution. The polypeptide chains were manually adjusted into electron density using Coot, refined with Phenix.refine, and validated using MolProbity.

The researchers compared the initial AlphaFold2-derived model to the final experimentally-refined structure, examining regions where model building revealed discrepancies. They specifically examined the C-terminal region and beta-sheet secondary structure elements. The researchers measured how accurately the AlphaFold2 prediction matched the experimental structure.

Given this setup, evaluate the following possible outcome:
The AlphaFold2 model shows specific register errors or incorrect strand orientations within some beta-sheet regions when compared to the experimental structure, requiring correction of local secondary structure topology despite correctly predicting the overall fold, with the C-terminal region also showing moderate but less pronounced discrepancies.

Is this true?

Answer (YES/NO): NO